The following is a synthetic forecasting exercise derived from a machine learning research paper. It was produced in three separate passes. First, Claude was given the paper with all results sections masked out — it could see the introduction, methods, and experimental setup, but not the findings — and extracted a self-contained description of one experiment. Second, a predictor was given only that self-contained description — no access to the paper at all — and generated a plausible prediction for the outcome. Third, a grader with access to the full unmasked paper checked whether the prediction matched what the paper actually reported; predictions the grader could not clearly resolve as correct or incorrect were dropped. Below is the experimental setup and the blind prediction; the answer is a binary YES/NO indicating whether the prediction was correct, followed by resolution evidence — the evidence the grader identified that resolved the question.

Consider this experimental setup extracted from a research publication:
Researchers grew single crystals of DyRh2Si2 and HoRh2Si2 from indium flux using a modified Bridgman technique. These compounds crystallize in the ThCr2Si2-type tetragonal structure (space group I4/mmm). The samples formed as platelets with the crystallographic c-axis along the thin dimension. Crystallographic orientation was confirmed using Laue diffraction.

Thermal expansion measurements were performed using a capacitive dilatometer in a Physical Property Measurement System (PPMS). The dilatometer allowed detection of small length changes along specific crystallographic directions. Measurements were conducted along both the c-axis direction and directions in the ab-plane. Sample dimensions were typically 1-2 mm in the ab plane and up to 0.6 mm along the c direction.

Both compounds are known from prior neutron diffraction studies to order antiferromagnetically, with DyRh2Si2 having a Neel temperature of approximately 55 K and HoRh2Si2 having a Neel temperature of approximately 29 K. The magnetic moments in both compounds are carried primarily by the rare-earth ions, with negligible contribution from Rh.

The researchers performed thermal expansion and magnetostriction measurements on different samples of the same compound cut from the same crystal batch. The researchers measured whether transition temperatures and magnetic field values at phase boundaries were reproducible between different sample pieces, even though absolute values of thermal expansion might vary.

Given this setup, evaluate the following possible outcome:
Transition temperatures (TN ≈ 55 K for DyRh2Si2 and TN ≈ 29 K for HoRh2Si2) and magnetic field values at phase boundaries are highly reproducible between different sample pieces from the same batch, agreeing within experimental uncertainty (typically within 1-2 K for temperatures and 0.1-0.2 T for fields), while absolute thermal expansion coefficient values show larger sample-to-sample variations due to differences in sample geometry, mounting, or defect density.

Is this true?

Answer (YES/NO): NO